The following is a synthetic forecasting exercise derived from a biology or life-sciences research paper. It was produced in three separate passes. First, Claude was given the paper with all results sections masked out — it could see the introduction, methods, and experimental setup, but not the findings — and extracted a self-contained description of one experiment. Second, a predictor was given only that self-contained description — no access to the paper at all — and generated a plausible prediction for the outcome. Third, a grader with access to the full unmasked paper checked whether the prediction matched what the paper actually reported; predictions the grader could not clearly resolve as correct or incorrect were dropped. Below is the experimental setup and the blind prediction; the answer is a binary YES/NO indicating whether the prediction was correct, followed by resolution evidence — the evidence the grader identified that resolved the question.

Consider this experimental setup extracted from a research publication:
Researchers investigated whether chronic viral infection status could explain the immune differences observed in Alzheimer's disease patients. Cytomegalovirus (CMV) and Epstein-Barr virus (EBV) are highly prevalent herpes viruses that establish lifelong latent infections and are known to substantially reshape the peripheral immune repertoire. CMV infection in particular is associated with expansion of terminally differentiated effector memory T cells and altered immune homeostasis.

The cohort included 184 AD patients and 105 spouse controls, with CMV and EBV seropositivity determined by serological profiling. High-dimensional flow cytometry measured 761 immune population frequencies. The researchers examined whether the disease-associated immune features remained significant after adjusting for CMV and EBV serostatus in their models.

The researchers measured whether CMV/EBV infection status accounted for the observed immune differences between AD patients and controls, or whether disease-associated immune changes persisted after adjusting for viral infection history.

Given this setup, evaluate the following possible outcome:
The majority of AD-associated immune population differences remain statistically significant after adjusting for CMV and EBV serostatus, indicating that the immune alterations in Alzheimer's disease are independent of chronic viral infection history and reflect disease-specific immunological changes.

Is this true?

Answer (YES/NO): YES